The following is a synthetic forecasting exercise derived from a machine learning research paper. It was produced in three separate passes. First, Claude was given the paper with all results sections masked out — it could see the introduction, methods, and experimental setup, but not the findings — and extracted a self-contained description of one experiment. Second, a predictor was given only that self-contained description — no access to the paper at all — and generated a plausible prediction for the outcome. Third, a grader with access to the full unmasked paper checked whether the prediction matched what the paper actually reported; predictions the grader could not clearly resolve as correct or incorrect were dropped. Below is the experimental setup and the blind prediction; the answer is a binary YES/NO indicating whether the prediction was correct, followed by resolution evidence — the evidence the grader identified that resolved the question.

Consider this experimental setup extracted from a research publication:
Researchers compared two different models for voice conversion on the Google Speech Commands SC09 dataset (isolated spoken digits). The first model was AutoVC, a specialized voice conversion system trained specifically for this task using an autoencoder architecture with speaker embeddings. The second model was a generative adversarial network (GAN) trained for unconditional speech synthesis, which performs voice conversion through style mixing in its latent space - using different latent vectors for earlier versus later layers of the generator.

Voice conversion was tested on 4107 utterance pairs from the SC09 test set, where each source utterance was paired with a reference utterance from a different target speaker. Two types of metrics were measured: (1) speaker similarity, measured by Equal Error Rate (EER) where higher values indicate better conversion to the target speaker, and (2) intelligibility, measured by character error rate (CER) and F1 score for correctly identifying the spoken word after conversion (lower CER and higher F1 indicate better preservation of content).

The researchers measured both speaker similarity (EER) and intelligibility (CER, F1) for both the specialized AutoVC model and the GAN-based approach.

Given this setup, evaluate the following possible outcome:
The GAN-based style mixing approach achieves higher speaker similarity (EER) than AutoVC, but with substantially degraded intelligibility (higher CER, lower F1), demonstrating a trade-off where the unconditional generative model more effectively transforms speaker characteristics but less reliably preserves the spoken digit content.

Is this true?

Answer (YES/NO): NO